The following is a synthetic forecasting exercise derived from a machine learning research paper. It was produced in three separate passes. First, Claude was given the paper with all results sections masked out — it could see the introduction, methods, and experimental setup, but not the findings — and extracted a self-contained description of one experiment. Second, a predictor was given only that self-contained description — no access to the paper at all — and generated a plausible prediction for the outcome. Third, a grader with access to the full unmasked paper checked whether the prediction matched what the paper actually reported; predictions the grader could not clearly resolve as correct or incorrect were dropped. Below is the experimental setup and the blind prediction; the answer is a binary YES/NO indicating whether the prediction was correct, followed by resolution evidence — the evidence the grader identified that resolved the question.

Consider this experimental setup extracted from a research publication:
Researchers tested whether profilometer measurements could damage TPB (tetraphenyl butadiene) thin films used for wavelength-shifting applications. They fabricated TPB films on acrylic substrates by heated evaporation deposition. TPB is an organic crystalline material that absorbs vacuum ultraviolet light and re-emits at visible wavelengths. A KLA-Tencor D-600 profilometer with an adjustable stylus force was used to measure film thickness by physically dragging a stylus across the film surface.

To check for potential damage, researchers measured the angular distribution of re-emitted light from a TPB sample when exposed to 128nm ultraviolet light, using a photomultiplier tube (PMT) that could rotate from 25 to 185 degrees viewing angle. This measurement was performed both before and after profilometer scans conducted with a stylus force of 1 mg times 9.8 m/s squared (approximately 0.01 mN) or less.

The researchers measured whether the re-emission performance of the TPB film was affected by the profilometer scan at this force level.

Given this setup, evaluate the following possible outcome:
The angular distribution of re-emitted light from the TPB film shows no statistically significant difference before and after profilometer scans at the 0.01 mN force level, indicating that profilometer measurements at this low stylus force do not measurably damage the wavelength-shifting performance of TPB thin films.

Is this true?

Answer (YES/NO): YES